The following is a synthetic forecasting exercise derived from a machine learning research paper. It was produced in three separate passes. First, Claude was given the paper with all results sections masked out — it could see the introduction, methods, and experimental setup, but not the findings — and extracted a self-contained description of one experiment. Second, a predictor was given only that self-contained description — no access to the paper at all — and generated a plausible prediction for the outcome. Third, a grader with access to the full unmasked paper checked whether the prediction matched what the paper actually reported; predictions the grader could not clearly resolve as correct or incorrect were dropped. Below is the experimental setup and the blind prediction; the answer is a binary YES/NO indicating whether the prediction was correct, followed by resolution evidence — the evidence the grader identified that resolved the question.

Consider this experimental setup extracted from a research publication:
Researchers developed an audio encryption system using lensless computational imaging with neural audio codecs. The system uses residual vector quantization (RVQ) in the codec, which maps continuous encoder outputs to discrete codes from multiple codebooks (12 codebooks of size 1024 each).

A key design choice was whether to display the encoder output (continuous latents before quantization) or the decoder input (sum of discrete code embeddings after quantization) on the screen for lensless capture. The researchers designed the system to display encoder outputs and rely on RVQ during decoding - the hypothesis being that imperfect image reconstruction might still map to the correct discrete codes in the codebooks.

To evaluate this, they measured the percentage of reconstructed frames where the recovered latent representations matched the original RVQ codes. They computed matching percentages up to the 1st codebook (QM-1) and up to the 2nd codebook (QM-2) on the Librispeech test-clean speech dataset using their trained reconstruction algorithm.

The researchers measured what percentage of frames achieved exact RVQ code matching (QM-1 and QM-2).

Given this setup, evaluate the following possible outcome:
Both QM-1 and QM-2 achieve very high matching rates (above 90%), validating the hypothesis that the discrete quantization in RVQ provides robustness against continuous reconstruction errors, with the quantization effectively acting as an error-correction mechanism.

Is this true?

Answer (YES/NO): NO